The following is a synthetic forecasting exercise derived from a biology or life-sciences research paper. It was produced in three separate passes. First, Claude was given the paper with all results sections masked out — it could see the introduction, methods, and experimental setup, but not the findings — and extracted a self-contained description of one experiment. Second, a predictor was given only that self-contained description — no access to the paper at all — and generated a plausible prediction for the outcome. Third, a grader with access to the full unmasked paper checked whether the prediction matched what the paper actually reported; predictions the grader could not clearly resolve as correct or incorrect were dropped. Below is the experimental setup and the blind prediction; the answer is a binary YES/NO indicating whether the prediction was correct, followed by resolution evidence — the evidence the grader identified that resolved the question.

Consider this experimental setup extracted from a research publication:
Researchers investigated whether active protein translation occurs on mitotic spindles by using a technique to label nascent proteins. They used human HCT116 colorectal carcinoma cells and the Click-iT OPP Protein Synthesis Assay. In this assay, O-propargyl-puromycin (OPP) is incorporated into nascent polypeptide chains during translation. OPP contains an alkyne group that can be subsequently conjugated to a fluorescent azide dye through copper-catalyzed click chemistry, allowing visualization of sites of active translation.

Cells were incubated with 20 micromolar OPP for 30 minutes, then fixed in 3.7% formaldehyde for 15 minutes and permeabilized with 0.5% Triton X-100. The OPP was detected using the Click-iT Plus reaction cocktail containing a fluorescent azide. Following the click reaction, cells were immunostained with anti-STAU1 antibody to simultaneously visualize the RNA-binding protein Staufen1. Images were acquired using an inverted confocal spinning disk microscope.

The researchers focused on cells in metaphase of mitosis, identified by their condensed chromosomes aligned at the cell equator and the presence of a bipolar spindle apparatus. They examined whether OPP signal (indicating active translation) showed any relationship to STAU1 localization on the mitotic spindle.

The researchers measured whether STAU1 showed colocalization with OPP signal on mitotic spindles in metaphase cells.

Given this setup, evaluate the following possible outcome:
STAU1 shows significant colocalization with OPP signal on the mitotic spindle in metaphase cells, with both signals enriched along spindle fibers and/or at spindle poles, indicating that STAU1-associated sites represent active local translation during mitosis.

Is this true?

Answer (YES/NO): YES